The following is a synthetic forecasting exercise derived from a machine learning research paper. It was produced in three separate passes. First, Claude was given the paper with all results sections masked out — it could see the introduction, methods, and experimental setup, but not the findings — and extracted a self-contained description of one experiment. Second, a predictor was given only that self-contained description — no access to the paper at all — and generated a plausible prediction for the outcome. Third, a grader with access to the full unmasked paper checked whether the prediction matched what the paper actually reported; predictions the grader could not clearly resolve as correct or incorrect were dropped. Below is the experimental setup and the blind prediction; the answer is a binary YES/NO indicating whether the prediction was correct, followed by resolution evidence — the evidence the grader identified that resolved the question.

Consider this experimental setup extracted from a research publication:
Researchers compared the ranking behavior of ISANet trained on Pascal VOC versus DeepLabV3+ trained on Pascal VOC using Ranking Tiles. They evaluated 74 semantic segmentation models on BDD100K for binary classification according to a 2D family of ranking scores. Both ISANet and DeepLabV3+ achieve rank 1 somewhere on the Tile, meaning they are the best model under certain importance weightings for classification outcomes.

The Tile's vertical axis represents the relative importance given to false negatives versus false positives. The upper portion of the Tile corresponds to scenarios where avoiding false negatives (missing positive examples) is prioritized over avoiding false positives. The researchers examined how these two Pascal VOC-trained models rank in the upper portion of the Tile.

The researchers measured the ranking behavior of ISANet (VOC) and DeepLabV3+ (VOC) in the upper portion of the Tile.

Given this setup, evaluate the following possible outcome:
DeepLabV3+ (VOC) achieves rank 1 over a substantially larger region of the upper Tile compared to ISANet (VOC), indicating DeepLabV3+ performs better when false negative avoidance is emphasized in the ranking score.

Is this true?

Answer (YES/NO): NO